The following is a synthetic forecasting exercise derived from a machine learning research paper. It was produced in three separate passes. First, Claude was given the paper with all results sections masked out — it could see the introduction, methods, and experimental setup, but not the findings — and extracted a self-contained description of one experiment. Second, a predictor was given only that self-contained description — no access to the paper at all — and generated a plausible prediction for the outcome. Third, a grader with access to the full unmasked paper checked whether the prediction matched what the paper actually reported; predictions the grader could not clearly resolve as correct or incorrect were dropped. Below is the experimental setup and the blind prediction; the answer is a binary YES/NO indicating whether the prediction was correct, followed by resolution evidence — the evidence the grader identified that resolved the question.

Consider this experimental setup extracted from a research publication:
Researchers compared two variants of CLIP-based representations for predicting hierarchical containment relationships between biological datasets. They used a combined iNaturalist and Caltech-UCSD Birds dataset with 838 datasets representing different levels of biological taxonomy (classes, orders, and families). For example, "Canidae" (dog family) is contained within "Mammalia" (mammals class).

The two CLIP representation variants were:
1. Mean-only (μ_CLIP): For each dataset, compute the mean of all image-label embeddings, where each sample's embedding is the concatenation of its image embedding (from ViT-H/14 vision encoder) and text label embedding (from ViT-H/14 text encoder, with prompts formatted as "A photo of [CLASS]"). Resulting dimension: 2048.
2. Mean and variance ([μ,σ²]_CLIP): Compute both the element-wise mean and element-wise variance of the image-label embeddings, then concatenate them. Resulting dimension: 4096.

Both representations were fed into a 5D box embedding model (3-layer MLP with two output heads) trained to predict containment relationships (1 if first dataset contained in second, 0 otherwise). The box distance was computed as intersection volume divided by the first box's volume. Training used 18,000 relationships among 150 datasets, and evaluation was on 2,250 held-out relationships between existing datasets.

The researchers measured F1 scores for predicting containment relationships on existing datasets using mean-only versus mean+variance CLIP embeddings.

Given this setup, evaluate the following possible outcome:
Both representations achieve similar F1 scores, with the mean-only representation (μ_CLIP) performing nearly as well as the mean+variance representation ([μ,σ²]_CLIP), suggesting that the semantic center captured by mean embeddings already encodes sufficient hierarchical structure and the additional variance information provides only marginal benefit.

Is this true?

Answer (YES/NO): NO